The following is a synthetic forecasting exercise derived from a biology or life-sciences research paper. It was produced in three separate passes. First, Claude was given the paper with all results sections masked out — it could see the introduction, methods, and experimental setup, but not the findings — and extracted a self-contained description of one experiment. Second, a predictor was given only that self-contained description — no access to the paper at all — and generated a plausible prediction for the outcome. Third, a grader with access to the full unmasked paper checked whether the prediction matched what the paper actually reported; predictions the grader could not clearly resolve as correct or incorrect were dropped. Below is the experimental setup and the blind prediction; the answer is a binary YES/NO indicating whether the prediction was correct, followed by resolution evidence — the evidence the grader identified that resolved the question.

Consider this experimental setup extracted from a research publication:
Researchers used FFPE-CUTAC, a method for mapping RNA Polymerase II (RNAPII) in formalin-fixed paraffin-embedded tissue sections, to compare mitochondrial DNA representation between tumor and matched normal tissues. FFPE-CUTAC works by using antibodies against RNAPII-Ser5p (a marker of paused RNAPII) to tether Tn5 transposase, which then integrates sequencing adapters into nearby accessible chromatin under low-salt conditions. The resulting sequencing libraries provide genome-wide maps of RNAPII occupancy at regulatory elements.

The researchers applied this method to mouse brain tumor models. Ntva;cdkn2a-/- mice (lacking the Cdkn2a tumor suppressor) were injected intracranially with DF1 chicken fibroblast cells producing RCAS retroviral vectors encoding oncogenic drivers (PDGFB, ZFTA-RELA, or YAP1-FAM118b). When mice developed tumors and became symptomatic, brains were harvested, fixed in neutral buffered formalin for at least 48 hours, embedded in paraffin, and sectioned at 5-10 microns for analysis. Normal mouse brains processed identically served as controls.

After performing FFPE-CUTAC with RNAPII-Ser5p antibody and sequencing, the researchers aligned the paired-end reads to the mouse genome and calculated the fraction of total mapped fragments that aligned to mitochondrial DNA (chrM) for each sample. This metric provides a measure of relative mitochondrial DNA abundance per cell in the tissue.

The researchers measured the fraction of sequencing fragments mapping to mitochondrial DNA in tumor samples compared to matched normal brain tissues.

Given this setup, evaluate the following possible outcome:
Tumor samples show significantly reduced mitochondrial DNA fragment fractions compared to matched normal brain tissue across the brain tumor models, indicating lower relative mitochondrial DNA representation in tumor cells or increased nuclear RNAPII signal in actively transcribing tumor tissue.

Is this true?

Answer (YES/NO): YES